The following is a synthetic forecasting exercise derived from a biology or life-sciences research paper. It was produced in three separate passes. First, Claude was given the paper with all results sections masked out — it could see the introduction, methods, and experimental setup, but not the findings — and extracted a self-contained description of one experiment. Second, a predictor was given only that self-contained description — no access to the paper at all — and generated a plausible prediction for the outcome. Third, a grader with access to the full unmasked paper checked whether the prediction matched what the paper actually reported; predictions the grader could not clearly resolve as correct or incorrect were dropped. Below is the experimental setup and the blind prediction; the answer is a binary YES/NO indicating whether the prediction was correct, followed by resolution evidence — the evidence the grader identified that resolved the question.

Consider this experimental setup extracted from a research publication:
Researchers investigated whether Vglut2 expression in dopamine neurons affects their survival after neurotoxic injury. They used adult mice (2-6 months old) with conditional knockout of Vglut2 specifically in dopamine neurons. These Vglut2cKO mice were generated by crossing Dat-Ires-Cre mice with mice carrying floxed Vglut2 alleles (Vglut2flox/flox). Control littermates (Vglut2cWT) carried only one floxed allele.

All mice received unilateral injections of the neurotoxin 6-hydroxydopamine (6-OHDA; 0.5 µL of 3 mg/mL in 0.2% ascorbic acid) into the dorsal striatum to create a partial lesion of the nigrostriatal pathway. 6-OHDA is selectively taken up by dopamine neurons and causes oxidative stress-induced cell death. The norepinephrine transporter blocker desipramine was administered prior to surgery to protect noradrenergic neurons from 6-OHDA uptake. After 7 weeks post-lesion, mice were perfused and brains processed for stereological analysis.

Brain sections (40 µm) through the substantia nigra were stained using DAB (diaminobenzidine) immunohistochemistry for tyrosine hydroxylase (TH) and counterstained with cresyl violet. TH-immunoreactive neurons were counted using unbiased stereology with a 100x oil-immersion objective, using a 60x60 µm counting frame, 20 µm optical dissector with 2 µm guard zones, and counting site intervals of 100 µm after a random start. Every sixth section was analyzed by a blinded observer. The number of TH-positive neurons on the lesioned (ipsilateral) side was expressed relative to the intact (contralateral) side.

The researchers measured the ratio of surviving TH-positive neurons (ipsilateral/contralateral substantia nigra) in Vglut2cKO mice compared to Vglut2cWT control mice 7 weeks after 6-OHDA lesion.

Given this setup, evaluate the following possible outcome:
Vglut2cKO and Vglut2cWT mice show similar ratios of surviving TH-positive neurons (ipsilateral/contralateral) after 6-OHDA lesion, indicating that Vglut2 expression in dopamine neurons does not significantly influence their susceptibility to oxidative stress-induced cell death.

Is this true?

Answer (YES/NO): YES